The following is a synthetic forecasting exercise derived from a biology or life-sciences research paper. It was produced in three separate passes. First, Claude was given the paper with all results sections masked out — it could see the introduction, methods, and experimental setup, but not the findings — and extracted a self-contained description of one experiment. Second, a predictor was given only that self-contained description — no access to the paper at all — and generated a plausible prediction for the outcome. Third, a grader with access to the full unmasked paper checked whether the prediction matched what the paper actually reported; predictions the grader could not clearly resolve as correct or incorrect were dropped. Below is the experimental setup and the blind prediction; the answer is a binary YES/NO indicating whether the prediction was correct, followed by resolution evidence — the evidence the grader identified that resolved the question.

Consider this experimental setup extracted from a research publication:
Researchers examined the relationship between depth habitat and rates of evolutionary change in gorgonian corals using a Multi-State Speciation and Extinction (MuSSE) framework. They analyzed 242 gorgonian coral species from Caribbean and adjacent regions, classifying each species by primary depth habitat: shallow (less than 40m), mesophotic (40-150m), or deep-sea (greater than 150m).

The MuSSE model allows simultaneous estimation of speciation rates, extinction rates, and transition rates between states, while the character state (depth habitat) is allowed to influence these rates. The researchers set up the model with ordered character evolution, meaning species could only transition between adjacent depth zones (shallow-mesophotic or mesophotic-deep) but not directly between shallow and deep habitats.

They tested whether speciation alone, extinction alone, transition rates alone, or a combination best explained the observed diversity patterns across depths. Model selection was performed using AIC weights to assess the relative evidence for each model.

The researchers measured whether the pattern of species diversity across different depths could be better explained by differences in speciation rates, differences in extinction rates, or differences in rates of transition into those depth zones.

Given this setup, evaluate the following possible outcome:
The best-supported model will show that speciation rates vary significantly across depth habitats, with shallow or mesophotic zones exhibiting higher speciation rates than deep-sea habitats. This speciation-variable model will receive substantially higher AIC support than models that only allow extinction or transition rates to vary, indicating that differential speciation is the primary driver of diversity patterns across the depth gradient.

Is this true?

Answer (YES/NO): NO